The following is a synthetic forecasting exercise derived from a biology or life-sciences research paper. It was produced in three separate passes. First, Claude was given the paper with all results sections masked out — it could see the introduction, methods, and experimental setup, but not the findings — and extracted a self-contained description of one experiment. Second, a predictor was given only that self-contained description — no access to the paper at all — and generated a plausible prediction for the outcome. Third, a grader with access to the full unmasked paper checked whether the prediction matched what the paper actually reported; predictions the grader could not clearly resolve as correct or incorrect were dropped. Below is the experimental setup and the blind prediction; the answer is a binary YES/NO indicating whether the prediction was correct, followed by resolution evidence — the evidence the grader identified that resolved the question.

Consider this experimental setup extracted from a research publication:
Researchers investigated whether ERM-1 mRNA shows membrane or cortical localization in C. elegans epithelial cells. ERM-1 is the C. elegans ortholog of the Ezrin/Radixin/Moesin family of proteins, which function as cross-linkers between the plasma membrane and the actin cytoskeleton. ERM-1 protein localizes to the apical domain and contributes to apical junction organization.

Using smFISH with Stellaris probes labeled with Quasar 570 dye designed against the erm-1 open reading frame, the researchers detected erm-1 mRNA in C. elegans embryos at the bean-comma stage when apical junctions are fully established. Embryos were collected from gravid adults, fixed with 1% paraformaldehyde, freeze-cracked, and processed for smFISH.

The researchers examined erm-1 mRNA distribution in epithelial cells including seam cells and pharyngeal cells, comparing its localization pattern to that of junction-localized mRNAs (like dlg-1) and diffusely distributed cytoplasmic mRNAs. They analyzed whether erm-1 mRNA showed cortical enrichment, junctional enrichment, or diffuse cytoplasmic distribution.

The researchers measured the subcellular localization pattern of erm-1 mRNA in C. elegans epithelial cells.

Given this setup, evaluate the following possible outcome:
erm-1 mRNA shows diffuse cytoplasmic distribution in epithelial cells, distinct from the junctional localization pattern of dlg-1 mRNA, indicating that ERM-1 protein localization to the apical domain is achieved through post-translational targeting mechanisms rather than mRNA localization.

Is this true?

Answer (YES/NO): NO